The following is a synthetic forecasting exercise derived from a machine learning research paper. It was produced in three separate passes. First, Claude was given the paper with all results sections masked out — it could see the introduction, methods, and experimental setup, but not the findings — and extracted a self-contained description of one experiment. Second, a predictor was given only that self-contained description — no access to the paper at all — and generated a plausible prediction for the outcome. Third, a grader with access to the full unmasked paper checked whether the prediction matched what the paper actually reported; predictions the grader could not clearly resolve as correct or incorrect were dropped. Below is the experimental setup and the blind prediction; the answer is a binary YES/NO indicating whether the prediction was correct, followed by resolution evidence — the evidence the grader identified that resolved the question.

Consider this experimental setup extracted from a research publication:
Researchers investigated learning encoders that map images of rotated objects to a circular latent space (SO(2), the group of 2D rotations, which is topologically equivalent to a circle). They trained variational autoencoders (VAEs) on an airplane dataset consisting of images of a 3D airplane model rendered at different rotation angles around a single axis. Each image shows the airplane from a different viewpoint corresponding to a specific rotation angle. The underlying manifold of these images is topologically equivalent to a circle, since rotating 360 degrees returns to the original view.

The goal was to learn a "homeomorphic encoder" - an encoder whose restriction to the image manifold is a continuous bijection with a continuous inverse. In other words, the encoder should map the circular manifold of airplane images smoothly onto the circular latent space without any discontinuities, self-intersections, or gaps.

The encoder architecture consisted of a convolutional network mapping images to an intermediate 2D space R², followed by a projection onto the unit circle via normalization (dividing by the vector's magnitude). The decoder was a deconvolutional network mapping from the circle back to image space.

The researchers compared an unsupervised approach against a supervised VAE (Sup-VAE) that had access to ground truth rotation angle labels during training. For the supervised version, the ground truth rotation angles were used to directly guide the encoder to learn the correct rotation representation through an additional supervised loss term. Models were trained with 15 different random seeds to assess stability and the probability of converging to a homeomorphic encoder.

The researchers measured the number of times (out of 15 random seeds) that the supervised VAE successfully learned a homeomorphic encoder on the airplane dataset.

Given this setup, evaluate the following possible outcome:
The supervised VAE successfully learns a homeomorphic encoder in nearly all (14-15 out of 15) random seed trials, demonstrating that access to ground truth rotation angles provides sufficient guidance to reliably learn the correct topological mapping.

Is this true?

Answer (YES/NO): NO